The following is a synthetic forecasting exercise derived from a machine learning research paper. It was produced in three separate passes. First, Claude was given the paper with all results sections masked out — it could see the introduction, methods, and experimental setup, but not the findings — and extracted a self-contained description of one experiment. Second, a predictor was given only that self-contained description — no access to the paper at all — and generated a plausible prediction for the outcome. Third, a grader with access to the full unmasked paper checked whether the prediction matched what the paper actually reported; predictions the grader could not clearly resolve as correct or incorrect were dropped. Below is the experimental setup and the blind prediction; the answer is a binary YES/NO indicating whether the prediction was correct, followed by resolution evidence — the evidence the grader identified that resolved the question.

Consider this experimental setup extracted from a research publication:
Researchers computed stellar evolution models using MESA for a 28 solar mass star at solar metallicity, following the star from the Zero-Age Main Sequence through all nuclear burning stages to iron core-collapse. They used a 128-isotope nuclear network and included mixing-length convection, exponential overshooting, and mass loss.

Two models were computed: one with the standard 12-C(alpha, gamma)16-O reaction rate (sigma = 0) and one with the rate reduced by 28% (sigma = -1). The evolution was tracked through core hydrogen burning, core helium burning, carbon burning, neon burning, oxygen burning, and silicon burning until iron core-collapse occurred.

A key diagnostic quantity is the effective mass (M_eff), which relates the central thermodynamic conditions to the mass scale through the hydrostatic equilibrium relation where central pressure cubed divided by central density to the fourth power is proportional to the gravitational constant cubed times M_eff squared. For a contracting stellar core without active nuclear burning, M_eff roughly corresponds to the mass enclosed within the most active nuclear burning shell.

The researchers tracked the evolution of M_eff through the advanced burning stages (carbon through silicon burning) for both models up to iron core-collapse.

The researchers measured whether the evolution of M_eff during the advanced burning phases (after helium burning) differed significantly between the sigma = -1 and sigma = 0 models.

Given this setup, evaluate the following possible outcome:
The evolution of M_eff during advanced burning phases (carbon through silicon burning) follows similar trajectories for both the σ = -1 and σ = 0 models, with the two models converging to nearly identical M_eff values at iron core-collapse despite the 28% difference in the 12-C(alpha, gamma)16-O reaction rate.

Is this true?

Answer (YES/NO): NO